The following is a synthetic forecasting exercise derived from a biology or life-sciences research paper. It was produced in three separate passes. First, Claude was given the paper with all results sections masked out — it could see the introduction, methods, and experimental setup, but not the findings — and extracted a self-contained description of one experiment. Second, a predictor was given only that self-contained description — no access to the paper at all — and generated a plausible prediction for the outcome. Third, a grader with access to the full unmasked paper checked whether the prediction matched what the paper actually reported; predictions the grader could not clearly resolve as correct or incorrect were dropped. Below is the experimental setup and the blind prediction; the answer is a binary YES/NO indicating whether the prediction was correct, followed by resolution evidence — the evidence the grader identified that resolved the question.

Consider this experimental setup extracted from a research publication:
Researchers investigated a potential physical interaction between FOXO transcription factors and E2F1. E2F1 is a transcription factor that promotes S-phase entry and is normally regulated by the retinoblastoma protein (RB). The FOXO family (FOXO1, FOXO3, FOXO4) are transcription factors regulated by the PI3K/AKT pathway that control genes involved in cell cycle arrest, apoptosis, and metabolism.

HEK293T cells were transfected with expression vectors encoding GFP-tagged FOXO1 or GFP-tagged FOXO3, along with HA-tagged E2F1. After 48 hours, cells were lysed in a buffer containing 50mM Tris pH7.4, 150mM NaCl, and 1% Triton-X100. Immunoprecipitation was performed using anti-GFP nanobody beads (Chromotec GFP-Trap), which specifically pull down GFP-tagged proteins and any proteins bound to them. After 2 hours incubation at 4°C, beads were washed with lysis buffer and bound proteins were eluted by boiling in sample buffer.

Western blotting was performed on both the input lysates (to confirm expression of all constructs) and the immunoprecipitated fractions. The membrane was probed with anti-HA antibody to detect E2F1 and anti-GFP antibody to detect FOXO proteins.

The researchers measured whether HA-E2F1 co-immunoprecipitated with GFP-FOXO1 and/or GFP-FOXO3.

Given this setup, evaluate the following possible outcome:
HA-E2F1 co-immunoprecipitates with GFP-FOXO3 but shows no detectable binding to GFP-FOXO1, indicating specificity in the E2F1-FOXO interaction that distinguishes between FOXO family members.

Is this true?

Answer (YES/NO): NO